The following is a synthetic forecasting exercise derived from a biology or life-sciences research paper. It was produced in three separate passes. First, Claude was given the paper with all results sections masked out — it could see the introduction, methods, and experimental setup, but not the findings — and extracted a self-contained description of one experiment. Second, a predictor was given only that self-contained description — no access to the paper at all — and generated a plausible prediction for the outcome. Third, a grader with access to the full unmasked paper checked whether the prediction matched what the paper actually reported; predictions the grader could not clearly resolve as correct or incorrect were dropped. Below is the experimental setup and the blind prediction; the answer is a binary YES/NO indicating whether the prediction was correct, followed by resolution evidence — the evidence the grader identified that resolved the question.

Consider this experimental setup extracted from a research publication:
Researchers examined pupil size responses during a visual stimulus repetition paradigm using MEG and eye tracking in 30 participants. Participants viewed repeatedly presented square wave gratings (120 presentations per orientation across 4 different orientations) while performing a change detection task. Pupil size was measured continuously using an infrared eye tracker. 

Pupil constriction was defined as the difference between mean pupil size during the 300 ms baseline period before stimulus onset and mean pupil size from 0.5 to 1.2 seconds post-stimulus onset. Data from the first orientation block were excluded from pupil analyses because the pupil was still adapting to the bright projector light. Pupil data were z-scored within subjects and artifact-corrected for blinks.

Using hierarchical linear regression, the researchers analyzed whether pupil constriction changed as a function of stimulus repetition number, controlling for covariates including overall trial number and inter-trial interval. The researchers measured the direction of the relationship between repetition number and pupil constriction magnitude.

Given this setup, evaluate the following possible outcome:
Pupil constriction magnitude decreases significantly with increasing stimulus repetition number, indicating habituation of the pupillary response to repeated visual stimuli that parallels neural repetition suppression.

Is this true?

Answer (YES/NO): NO